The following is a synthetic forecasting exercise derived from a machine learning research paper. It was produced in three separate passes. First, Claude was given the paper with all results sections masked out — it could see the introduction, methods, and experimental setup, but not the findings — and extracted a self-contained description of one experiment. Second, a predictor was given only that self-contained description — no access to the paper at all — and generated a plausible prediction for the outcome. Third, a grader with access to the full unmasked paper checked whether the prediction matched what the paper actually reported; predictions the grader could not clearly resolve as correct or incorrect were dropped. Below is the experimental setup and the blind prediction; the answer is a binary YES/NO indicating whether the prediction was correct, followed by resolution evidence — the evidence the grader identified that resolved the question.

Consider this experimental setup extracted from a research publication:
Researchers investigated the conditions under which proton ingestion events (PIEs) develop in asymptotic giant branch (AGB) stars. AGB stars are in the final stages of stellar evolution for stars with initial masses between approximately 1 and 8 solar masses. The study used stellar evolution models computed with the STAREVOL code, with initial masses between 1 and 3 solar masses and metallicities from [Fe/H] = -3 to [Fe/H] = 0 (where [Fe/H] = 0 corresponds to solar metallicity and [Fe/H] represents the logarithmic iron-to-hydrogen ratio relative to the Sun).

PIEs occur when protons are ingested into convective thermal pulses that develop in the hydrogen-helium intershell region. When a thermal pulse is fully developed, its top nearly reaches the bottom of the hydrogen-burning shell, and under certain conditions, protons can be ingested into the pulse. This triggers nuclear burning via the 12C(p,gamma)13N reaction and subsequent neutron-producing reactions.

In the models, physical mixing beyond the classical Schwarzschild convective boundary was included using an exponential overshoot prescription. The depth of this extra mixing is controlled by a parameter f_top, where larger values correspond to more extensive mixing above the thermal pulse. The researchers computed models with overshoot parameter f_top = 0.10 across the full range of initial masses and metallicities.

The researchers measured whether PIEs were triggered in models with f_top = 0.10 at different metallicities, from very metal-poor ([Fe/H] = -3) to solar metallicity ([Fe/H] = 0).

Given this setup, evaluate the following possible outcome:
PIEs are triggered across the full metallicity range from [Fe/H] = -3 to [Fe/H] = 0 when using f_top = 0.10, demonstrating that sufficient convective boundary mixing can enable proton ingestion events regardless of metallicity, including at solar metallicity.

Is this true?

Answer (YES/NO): NO